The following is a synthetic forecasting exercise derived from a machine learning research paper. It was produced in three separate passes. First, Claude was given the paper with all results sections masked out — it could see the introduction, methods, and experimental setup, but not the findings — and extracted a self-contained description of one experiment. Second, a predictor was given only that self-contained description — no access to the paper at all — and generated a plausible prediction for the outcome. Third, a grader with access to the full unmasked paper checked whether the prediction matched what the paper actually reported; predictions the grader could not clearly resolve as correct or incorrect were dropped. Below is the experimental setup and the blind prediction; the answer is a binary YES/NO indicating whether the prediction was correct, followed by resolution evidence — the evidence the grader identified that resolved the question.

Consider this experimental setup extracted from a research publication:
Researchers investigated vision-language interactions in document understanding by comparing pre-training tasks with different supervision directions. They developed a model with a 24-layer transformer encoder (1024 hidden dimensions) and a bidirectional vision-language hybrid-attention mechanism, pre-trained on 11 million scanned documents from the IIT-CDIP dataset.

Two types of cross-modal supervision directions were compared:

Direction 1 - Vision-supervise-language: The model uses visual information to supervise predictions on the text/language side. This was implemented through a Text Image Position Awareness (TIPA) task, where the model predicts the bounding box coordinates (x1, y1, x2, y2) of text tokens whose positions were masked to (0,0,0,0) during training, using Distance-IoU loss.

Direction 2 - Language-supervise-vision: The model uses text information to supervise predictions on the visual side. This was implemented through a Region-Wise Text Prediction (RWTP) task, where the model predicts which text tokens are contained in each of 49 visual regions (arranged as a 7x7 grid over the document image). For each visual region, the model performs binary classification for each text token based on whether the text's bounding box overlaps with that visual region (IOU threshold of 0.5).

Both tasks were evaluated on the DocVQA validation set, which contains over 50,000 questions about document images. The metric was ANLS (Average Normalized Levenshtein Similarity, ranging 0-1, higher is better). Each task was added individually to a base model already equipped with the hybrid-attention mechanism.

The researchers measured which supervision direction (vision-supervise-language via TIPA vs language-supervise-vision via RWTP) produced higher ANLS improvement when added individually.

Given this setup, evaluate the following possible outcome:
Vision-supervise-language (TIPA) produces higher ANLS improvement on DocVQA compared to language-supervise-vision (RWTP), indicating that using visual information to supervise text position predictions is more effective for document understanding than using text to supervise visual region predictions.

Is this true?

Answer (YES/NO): YES